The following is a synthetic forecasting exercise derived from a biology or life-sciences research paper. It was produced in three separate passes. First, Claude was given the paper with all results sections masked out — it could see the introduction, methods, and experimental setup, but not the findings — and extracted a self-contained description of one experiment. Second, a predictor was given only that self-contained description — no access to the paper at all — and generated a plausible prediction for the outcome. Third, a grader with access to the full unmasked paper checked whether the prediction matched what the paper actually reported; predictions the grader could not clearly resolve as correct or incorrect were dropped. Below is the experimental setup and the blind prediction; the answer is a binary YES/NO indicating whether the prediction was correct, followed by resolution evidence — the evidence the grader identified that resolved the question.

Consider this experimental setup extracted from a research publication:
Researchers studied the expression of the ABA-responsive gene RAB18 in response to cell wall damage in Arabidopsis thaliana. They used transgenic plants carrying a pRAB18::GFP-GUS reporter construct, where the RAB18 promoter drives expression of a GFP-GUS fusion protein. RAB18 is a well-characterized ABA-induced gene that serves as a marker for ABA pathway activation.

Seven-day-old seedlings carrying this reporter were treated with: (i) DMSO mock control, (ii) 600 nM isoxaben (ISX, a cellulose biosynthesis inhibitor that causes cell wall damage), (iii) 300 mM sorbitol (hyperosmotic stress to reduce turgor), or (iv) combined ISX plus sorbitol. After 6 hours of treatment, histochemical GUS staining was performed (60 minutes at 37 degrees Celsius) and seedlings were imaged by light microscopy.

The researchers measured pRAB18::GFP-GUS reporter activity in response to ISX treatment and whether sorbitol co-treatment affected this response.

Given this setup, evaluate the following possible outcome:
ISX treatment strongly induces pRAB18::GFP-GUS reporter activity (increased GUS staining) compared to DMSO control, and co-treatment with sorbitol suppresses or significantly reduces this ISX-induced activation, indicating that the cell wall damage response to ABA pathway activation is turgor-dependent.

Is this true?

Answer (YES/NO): NO